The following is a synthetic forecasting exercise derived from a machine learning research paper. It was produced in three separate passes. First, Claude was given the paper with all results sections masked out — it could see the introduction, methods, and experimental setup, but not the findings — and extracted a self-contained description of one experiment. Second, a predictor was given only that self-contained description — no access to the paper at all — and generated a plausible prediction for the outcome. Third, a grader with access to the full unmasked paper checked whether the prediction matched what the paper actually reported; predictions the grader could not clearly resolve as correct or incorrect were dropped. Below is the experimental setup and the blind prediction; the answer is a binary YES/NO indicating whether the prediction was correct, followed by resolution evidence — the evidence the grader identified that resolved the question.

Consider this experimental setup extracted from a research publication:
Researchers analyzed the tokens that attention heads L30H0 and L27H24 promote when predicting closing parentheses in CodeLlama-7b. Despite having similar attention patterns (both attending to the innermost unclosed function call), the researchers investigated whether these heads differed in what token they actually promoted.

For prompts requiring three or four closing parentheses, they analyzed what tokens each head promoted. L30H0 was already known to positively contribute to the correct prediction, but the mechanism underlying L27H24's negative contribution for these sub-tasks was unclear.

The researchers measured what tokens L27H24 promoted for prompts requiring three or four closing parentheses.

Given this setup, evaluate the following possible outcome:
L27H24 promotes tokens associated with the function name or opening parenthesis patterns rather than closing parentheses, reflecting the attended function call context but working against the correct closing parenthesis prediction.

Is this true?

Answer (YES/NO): NO